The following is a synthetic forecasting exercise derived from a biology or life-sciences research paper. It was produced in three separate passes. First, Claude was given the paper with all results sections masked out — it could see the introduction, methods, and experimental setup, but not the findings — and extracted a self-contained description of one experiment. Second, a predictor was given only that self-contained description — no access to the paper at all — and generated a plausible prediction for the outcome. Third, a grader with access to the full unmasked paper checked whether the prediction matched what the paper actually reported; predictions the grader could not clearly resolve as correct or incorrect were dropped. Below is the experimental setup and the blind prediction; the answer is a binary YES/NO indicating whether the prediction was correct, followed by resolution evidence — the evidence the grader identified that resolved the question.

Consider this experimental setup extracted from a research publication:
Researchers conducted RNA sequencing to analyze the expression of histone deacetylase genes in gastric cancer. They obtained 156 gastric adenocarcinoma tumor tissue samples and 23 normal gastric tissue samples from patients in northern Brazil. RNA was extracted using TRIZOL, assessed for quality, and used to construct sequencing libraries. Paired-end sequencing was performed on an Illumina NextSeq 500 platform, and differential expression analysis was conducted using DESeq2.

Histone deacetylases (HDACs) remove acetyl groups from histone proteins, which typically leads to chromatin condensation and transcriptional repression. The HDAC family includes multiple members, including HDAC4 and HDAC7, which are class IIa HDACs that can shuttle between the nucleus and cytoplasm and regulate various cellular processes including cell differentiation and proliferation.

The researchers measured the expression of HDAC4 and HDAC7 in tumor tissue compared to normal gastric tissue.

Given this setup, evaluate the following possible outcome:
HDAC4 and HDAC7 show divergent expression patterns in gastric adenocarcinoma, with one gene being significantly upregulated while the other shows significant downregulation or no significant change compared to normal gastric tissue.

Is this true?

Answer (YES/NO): NO